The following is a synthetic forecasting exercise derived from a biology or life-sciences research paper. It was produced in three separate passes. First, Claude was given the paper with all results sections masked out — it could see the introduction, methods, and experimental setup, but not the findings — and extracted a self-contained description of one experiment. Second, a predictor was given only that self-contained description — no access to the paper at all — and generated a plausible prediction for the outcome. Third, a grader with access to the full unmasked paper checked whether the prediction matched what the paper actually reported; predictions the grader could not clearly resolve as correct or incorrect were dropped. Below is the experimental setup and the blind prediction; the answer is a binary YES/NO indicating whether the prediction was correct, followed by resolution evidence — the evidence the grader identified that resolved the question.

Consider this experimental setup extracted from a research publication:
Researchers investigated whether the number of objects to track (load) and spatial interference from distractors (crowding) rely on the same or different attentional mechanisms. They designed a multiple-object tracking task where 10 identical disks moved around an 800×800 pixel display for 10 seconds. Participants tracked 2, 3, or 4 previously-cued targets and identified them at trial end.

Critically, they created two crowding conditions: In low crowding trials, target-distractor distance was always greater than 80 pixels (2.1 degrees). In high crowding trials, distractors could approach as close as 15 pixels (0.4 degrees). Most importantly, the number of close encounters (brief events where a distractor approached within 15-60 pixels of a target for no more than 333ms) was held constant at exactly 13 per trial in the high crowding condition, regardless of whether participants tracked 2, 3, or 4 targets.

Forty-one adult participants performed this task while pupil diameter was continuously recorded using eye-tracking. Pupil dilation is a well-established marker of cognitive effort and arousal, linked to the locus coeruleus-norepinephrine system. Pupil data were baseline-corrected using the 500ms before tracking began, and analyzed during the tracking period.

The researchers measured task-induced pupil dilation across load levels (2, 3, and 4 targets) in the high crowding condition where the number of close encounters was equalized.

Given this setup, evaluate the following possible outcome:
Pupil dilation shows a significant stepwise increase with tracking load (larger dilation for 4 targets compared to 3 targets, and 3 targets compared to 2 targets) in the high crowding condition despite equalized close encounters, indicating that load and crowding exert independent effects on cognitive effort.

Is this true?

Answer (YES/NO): NO